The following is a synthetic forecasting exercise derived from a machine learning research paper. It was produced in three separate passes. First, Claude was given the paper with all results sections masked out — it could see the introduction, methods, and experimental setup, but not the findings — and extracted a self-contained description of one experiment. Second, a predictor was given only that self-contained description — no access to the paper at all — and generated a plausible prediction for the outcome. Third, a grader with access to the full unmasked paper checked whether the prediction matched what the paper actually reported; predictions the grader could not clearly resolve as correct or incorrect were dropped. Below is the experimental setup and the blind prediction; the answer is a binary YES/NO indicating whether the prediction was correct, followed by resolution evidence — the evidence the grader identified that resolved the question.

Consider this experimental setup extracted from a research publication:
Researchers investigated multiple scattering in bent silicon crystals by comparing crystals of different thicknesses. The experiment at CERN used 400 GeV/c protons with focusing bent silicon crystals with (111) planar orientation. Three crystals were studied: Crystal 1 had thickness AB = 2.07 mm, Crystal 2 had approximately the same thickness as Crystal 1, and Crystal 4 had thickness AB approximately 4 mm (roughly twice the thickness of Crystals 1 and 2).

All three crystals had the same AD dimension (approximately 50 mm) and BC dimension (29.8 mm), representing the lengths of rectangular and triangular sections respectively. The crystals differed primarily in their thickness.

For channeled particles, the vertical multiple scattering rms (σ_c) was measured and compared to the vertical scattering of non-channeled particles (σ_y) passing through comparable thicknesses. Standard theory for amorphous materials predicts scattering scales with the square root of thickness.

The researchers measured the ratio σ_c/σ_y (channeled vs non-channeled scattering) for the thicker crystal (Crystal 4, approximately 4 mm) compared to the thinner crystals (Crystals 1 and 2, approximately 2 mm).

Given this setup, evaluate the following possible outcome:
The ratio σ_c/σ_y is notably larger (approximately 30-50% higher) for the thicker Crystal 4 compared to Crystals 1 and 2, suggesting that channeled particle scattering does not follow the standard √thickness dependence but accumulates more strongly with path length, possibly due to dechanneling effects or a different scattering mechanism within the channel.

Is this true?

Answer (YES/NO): NO